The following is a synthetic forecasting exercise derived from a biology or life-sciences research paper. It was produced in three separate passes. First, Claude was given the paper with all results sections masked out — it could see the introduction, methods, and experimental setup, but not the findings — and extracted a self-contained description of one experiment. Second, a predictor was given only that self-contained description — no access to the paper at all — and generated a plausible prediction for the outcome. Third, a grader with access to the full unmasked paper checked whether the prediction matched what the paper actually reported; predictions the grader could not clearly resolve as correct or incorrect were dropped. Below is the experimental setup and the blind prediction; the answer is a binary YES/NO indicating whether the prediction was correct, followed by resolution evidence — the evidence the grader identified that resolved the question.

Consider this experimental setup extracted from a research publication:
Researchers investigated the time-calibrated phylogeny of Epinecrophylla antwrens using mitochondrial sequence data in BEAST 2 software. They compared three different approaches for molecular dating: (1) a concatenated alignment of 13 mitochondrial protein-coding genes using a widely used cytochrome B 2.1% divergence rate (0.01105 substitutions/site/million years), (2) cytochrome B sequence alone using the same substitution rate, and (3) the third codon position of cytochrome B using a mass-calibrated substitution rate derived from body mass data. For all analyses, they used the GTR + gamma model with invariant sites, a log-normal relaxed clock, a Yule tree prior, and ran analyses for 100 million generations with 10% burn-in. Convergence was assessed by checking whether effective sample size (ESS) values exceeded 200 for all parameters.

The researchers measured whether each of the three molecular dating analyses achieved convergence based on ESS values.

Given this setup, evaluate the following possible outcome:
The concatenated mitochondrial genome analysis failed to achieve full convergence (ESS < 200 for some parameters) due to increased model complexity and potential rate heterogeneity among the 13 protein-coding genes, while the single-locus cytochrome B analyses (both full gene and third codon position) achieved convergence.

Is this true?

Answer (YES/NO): NO